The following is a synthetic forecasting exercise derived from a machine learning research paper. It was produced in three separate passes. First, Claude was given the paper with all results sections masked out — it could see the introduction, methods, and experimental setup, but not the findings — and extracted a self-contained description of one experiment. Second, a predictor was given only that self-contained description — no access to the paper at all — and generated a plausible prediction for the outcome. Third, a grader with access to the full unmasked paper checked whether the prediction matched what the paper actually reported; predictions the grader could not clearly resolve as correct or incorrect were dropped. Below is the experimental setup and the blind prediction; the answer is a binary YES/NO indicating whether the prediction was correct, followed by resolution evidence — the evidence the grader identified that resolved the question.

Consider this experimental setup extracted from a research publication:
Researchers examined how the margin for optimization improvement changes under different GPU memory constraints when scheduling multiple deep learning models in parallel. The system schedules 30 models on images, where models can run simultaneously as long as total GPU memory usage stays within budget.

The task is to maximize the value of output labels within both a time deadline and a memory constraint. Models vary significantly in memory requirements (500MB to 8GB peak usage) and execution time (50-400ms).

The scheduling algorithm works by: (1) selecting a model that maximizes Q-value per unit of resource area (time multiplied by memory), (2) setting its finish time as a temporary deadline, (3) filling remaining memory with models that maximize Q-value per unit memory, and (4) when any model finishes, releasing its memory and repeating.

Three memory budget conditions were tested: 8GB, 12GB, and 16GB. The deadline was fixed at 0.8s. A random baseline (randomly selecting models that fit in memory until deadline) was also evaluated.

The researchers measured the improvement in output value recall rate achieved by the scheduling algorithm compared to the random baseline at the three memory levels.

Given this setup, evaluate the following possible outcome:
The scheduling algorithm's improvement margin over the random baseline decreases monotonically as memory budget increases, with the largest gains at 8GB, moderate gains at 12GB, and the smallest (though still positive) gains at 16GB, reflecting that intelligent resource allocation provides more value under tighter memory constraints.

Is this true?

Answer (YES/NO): YES